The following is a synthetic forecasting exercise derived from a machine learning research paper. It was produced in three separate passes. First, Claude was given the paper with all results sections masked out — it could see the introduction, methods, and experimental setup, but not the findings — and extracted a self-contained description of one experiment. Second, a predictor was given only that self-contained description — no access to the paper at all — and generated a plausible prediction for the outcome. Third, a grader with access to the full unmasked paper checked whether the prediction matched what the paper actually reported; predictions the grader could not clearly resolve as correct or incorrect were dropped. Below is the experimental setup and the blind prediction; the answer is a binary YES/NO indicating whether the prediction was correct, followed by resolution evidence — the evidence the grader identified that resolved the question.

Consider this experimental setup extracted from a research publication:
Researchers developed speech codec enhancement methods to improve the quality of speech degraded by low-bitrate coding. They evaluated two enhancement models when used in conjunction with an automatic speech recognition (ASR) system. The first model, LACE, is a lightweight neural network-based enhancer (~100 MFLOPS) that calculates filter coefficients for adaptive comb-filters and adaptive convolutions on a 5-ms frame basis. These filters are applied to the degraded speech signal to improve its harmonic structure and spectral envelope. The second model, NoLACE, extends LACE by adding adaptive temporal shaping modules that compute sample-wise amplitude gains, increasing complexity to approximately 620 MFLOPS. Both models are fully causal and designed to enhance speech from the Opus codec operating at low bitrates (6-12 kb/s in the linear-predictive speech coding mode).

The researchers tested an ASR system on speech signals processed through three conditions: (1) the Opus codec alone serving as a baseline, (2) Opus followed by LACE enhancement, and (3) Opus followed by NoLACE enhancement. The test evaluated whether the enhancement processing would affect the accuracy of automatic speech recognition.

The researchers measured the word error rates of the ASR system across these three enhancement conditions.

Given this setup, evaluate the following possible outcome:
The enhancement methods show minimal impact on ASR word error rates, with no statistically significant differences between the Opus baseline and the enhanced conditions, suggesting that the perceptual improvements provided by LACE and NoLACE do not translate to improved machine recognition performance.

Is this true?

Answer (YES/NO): NO